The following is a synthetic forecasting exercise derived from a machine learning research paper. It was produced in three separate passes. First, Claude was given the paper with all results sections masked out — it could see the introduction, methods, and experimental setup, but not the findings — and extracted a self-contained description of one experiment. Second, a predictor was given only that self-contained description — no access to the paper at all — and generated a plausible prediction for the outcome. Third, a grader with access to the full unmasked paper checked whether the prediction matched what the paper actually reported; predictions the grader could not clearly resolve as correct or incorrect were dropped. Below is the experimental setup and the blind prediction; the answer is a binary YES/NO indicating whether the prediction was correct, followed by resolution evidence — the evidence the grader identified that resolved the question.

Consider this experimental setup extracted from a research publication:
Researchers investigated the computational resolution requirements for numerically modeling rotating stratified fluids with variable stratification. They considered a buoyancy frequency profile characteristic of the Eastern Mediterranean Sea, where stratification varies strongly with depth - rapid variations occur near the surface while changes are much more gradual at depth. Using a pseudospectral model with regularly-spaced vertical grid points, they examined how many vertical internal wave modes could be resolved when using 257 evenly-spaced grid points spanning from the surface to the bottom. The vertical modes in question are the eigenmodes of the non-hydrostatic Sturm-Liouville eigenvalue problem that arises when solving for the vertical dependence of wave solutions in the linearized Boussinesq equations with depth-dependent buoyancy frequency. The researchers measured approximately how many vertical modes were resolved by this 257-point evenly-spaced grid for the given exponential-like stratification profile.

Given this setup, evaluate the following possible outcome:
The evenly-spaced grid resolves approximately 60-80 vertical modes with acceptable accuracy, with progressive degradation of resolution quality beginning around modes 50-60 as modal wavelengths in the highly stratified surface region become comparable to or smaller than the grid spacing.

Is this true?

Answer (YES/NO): NO